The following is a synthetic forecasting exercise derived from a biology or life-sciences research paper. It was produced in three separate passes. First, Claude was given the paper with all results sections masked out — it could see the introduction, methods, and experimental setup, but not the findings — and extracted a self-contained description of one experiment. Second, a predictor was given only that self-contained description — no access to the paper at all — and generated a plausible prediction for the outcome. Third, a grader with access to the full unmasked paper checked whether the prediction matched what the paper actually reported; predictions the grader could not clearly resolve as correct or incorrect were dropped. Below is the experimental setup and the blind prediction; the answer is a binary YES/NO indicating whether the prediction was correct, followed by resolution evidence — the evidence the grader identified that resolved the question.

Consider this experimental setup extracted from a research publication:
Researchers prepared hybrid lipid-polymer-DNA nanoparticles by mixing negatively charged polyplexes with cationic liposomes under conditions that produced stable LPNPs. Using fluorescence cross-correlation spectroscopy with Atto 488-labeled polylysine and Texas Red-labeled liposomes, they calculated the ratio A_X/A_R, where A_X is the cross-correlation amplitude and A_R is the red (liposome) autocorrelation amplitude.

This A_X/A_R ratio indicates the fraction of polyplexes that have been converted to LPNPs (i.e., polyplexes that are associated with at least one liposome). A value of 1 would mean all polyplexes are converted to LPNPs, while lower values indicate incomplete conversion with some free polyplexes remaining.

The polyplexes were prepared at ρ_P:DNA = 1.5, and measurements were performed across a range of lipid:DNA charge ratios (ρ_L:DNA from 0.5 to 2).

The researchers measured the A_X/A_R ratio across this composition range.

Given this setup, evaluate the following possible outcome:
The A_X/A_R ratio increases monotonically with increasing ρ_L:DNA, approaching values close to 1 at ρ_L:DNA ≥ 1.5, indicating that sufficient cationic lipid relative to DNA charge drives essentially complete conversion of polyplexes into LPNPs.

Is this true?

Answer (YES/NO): NO